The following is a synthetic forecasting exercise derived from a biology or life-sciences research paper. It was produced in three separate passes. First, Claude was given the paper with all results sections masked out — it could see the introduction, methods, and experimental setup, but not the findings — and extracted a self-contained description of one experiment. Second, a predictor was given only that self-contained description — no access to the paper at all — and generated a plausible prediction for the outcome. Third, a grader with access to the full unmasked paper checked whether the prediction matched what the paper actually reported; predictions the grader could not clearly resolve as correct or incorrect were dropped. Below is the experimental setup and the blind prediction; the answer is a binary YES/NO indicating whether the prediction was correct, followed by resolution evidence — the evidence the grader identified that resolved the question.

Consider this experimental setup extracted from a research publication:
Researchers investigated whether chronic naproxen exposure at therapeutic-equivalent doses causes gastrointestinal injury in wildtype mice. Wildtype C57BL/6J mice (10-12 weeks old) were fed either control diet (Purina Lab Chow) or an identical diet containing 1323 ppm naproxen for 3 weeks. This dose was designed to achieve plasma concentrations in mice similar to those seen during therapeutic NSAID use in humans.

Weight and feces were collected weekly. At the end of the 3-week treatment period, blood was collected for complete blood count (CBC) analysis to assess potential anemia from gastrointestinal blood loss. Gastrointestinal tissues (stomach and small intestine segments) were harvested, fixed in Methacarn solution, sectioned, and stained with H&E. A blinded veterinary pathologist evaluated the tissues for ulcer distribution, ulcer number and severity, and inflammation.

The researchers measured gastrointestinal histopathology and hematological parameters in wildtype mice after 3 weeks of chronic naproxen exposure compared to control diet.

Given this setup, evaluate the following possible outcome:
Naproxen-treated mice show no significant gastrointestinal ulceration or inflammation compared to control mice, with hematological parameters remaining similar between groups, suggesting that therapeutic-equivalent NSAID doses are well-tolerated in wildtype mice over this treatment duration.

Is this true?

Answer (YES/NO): NO